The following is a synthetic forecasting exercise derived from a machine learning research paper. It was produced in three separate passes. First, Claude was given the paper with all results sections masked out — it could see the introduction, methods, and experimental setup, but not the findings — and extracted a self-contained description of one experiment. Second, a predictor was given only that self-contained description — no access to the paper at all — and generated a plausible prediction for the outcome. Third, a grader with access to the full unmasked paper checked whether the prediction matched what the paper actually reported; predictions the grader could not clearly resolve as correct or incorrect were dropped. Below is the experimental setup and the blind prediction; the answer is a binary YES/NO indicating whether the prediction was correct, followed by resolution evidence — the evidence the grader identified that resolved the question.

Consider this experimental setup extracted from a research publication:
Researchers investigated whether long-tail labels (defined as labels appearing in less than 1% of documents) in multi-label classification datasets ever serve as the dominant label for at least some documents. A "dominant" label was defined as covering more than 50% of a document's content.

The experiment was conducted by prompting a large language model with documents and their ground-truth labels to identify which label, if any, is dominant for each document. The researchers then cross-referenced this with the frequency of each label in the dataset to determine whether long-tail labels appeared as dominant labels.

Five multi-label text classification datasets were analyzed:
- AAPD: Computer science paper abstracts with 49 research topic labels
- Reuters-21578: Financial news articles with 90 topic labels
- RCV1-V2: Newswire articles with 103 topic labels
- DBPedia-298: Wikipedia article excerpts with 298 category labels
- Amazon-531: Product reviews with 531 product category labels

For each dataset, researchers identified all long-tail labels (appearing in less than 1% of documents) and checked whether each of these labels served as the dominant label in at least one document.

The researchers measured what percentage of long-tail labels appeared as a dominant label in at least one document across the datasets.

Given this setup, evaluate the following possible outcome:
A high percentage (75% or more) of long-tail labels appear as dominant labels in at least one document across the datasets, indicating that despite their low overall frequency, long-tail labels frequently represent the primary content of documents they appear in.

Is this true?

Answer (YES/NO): YES